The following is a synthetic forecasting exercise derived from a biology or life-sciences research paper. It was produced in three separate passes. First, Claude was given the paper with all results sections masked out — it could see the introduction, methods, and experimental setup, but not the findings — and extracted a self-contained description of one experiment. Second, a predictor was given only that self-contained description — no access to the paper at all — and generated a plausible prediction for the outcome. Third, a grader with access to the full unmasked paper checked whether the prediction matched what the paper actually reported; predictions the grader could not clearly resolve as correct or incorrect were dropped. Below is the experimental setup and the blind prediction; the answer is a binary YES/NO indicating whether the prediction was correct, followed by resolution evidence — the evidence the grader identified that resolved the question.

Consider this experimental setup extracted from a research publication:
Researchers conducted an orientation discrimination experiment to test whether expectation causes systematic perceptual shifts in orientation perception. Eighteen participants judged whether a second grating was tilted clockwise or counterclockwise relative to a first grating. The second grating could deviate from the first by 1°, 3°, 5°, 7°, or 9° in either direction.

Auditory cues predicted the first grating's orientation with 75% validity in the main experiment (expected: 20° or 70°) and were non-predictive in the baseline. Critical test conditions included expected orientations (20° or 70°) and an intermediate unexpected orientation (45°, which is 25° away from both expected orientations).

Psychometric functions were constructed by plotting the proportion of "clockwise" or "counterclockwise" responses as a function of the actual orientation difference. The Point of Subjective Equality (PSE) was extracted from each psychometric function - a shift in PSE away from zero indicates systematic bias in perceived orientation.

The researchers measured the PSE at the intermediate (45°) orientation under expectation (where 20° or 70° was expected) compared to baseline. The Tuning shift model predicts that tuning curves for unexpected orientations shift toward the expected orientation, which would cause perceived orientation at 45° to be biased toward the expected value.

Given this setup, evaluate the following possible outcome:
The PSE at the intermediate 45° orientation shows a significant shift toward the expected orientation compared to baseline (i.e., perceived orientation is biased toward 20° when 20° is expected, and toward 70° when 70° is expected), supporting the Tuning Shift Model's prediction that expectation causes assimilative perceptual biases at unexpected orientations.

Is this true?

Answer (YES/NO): YES